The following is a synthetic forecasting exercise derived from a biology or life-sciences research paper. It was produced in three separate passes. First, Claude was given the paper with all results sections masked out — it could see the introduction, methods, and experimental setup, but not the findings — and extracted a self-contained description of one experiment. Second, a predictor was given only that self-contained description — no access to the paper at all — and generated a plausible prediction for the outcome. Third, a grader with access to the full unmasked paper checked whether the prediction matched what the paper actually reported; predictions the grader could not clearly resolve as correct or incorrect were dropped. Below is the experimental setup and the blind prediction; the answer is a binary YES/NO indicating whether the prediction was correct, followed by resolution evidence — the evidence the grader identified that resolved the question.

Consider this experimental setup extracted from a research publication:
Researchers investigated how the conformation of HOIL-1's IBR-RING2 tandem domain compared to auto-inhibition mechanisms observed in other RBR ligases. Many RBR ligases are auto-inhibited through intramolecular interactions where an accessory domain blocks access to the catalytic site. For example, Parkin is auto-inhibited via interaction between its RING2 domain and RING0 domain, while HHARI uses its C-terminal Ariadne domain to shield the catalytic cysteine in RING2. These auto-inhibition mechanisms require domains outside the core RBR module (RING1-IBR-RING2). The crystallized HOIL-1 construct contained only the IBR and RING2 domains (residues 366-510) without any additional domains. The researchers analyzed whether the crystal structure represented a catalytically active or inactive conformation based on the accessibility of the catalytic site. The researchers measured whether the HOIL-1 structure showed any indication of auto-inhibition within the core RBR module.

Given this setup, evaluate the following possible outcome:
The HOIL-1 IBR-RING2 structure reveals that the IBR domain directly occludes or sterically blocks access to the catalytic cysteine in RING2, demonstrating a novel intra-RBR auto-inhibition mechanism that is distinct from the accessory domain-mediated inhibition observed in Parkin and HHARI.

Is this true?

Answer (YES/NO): YES